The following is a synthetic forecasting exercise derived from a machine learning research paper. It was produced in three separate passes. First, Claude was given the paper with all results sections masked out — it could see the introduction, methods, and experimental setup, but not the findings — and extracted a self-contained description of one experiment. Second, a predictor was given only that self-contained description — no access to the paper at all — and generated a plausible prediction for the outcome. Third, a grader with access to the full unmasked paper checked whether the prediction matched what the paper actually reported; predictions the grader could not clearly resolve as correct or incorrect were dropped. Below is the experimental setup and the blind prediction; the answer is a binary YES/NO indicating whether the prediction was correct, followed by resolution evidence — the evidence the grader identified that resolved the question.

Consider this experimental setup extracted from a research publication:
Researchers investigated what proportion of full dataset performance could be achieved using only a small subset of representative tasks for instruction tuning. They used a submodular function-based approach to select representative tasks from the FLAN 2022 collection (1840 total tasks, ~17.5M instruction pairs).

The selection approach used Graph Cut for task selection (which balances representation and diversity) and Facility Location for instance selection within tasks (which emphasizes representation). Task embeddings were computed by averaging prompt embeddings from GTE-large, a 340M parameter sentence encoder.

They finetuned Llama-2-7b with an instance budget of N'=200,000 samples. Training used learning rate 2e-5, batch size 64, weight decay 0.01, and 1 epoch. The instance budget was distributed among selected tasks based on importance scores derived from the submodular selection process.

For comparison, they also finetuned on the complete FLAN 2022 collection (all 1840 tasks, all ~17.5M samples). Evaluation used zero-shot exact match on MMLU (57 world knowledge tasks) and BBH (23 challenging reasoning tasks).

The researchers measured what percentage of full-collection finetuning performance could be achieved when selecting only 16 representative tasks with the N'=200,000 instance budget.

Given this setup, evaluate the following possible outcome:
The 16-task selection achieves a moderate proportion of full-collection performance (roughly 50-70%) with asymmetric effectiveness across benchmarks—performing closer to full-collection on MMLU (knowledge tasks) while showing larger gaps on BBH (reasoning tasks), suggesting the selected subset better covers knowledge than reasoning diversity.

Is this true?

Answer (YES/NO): NO